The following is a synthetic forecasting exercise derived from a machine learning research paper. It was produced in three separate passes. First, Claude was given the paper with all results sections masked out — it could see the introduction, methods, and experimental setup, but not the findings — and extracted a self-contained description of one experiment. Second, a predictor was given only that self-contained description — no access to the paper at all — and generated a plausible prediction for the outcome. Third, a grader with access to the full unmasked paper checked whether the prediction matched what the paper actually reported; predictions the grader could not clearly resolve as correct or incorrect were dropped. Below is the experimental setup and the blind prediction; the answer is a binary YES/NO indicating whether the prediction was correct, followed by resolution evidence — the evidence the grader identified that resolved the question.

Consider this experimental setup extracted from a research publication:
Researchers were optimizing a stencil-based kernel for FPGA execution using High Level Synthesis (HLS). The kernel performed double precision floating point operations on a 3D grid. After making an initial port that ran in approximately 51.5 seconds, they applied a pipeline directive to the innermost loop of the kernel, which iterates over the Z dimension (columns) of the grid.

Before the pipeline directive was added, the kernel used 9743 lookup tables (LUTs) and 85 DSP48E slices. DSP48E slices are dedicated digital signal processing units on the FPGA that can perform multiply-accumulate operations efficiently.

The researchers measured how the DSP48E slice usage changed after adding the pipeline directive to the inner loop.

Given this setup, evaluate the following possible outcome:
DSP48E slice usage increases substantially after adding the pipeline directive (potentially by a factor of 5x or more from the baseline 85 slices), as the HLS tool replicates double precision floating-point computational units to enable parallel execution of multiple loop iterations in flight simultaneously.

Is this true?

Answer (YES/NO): NO